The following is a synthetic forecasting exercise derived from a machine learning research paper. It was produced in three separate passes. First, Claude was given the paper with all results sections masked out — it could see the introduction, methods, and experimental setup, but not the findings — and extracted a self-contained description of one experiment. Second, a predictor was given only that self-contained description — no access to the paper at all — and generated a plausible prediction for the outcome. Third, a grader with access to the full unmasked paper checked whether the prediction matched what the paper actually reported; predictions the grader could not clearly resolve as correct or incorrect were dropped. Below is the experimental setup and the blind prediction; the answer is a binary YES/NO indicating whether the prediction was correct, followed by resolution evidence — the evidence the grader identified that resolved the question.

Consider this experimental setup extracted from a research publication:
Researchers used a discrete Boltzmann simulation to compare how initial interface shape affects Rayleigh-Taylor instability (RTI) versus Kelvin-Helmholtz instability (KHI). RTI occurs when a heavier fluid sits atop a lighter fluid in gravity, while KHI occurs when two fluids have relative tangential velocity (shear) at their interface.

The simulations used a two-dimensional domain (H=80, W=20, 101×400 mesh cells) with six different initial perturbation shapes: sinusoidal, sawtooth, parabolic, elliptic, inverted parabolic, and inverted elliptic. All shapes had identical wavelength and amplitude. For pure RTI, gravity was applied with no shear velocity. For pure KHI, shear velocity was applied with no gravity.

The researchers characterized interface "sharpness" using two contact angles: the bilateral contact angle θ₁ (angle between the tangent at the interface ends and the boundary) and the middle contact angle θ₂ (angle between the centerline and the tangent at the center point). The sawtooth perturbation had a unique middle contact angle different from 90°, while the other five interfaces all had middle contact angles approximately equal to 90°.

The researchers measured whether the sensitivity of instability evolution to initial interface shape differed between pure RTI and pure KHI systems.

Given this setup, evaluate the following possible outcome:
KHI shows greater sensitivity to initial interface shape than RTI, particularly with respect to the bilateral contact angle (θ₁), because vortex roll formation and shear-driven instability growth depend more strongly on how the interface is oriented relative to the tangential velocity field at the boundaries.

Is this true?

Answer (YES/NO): NO